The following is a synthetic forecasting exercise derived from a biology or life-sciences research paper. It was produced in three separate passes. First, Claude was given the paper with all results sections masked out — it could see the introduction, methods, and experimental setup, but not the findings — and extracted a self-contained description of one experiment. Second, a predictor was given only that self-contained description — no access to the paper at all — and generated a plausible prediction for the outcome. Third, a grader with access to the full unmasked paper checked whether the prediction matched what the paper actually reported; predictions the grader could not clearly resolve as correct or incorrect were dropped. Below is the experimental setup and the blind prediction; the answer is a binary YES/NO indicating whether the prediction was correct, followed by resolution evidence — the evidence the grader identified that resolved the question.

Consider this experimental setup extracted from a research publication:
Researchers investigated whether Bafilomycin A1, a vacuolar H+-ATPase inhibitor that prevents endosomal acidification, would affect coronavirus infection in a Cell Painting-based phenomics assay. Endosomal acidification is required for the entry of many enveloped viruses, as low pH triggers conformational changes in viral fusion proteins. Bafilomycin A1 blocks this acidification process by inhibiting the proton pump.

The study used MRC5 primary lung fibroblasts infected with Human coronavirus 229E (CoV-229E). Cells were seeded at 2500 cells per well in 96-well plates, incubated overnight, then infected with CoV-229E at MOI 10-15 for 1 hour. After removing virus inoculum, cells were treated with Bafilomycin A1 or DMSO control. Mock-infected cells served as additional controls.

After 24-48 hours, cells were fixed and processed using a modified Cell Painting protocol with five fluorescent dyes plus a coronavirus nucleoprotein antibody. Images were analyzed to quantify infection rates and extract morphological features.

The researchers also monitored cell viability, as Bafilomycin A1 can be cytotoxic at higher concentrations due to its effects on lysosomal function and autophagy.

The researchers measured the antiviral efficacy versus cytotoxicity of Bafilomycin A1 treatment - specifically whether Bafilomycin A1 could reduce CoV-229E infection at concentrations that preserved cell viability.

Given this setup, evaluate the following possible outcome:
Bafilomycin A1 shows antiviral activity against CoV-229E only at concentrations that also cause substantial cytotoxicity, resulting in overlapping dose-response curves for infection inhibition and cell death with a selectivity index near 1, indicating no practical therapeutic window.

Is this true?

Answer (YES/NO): NO